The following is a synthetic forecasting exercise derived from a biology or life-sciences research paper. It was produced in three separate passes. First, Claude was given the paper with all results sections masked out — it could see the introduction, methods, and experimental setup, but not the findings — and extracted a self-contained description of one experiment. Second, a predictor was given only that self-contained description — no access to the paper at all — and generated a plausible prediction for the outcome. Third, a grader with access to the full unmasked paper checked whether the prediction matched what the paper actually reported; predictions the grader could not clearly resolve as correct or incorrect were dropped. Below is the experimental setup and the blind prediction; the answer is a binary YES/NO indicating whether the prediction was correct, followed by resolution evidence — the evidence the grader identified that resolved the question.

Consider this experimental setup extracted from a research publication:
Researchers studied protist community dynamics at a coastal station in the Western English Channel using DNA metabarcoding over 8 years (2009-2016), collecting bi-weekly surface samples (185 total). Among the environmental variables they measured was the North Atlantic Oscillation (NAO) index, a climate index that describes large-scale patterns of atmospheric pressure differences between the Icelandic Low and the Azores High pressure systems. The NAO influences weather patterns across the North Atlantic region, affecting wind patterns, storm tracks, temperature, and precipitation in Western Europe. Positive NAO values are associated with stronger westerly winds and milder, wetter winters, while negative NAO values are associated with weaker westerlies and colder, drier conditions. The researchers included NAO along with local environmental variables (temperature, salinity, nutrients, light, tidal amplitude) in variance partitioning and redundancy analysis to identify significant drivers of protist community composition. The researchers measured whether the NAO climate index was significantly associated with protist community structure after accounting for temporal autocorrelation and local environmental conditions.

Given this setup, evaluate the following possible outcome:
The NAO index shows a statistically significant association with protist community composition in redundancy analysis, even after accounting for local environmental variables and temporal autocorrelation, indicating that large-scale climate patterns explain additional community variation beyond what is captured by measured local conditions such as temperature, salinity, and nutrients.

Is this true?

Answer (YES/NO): NO